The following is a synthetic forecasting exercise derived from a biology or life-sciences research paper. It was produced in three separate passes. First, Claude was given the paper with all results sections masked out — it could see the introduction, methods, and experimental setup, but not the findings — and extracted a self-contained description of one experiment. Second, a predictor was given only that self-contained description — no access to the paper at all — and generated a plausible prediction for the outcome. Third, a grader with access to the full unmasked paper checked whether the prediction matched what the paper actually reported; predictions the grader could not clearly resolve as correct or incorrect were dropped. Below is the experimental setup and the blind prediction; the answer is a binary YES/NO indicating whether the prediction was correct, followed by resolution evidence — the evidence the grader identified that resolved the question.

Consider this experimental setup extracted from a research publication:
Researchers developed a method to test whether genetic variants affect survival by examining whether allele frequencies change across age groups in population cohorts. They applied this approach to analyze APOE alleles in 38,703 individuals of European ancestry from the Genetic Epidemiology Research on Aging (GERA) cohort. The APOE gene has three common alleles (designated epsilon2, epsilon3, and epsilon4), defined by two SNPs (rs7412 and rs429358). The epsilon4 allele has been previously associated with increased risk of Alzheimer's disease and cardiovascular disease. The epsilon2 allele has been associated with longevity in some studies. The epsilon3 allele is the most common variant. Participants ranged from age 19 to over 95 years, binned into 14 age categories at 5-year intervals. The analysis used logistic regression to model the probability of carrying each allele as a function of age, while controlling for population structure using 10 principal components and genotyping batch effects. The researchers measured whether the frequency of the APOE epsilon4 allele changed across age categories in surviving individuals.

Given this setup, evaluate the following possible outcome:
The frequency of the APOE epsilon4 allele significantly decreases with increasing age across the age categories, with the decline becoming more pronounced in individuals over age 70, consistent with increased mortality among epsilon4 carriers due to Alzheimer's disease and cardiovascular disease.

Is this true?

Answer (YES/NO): YES